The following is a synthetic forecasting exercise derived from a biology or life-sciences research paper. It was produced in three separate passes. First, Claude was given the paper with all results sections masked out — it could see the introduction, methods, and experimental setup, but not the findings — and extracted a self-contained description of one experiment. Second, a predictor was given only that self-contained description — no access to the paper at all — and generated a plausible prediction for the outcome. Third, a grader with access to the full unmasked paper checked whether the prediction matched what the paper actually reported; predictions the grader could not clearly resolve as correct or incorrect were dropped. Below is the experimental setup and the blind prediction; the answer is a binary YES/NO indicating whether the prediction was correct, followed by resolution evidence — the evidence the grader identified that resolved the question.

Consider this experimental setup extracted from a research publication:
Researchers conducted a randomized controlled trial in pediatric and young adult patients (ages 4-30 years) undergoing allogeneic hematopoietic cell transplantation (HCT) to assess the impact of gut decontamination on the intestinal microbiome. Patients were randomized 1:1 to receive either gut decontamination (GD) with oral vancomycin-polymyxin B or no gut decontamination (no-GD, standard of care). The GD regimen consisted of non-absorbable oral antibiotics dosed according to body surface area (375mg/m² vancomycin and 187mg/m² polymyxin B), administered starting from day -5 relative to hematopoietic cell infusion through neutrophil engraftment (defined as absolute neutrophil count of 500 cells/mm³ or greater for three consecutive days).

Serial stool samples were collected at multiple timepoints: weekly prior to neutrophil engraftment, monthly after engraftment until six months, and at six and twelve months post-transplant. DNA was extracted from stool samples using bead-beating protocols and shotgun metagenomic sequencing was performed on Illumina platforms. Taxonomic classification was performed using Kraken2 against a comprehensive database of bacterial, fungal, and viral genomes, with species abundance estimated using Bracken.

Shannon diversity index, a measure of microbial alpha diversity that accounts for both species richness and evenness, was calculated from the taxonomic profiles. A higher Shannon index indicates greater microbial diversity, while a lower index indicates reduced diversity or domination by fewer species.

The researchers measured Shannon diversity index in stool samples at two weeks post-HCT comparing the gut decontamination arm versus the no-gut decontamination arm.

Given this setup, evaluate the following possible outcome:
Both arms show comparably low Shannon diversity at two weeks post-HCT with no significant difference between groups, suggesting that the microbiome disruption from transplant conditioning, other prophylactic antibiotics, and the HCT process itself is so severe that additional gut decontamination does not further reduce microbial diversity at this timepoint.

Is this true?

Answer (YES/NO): YES